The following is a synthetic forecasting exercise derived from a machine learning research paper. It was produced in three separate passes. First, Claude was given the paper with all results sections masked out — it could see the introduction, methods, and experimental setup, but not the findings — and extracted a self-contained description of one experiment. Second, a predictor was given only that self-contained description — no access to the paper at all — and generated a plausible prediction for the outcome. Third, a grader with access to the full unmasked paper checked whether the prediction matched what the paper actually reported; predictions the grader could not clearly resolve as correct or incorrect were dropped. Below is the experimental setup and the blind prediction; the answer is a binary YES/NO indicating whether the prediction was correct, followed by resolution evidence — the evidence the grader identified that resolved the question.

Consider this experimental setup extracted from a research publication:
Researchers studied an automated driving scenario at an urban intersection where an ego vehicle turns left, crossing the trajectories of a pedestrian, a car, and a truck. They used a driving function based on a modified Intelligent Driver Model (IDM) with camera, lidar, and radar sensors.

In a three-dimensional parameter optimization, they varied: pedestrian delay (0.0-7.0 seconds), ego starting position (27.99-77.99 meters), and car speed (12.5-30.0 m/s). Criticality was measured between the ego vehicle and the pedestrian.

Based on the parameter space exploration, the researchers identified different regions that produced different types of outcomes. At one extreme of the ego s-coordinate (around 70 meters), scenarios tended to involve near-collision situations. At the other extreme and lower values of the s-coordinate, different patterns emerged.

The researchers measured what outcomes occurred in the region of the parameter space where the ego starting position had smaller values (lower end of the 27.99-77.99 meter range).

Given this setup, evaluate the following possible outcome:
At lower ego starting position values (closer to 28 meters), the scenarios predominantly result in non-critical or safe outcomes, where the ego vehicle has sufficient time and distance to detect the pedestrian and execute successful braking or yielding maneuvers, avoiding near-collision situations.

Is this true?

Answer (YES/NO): NO